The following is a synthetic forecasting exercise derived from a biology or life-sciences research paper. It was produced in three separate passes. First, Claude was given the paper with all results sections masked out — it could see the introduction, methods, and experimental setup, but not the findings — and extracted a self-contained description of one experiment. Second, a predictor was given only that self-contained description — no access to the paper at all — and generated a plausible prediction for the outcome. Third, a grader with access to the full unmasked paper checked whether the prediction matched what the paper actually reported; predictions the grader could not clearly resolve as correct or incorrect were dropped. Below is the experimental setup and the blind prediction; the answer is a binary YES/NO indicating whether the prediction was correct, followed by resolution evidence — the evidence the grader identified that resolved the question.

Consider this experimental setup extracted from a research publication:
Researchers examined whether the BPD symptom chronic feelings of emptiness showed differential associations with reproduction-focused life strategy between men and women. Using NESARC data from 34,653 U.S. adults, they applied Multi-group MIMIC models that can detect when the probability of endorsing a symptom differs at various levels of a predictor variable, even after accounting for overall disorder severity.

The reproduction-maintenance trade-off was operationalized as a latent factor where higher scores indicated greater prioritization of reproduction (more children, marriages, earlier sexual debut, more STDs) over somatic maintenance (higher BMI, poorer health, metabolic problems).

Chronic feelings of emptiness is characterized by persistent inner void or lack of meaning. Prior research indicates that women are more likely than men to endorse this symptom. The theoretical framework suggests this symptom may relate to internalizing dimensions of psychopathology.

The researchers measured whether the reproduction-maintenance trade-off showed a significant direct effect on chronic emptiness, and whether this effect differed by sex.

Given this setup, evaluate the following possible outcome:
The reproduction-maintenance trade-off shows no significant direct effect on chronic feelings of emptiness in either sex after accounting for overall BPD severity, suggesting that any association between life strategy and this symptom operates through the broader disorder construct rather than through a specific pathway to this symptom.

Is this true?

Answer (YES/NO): NO